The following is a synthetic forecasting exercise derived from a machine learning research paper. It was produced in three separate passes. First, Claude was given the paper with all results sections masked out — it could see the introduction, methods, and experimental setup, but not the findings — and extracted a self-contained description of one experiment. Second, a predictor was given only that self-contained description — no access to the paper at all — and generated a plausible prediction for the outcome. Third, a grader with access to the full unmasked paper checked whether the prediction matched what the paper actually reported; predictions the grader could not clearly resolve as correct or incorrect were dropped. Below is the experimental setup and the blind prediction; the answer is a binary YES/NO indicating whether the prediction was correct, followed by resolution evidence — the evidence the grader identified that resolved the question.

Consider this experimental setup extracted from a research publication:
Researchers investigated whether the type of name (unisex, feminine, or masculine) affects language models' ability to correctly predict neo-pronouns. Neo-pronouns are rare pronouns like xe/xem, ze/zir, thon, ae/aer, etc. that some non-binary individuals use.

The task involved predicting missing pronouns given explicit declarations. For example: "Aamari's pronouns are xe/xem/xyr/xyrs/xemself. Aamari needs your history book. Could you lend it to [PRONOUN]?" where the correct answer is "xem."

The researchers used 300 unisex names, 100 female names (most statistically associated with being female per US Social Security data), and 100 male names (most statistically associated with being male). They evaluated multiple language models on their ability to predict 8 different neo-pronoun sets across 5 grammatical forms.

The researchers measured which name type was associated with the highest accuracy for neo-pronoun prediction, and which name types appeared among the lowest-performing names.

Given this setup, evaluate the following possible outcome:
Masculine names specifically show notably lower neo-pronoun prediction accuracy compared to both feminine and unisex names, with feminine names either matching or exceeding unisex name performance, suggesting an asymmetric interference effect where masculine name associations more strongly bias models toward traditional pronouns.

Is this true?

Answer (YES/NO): NO